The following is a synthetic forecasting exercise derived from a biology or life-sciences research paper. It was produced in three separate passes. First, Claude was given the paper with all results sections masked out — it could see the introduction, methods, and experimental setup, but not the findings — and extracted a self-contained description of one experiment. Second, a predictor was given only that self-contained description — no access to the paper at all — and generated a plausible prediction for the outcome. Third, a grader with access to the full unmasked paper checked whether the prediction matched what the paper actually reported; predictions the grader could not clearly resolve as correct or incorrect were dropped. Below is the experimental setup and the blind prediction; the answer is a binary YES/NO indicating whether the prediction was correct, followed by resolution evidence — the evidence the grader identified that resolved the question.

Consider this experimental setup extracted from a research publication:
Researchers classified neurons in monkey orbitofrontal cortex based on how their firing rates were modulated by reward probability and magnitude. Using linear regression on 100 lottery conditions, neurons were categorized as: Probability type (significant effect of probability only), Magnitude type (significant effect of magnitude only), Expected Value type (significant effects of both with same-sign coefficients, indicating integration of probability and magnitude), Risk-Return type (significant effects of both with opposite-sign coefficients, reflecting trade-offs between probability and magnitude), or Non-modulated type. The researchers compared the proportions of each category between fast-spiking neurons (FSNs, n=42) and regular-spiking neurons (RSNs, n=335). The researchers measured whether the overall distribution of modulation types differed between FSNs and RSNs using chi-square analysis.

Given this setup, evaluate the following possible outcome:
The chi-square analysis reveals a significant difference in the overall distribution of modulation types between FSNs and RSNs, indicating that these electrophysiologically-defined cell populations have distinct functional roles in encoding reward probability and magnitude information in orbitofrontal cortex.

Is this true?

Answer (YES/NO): NO